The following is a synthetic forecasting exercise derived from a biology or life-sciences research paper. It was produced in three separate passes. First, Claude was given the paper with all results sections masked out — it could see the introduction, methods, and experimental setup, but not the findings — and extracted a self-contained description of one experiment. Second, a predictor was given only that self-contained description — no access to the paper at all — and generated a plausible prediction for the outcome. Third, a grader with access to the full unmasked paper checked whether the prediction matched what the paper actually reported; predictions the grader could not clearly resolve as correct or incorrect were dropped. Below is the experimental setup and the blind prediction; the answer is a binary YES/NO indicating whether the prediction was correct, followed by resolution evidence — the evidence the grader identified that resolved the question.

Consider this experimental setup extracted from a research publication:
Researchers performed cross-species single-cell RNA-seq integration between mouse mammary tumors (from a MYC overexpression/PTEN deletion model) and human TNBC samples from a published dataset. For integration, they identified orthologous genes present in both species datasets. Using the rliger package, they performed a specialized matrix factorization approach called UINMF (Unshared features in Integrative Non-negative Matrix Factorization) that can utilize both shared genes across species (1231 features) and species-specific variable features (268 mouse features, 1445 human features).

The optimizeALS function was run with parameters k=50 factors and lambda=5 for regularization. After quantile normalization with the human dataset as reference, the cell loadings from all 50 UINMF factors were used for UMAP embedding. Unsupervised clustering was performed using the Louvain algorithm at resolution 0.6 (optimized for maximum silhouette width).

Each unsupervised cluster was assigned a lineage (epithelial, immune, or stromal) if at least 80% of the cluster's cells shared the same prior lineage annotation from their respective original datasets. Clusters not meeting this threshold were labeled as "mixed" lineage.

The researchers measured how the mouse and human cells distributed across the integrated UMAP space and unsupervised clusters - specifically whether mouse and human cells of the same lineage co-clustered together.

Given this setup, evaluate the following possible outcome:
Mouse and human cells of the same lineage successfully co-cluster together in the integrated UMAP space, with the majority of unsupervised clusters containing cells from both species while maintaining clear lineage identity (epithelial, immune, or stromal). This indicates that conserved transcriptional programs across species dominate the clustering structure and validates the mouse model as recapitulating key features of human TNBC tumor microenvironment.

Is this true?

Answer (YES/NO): YES